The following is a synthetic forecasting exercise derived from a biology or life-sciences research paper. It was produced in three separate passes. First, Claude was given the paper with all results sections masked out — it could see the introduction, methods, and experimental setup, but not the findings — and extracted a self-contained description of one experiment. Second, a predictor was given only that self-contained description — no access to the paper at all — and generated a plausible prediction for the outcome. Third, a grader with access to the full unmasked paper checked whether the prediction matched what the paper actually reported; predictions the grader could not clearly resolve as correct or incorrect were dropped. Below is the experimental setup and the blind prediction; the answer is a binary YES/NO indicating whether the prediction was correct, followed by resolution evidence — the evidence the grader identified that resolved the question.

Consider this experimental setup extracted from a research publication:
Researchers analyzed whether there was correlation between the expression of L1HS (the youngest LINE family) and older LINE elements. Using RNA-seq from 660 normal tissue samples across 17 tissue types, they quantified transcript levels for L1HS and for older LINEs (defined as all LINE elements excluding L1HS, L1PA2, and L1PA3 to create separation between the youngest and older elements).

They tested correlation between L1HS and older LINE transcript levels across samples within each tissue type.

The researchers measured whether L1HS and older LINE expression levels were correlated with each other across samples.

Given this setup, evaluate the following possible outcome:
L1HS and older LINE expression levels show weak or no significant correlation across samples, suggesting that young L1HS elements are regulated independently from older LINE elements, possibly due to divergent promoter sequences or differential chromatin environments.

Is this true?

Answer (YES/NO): NO